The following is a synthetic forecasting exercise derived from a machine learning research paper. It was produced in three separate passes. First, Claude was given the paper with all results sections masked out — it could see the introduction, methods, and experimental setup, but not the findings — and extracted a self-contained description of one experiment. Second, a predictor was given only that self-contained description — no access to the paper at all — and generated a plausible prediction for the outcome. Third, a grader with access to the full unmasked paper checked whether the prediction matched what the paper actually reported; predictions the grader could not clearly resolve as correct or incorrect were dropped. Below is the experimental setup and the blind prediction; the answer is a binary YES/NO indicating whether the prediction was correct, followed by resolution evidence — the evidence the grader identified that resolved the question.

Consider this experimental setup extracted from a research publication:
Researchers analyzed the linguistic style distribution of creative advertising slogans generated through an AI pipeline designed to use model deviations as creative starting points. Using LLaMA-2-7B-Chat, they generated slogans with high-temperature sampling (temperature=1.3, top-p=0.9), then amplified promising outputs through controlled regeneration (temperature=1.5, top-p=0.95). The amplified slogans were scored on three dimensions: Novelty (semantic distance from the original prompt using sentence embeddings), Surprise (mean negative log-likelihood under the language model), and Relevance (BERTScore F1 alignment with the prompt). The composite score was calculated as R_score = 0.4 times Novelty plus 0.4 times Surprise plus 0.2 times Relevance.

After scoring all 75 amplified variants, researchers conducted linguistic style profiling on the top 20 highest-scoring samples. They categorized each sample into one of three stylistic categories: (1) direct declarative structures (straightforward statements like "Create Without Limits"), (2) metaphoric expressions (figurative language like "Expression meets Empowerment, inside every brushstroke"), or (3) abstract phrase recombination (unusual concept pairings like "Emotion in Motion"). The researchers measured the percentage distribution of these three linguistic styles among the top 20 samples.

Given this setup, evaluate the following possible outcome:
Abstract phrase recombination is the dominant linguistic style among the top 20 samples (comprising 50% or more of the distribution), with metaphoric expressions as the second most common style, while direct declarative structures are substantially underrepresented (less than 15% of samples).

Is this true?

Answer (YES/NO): NO